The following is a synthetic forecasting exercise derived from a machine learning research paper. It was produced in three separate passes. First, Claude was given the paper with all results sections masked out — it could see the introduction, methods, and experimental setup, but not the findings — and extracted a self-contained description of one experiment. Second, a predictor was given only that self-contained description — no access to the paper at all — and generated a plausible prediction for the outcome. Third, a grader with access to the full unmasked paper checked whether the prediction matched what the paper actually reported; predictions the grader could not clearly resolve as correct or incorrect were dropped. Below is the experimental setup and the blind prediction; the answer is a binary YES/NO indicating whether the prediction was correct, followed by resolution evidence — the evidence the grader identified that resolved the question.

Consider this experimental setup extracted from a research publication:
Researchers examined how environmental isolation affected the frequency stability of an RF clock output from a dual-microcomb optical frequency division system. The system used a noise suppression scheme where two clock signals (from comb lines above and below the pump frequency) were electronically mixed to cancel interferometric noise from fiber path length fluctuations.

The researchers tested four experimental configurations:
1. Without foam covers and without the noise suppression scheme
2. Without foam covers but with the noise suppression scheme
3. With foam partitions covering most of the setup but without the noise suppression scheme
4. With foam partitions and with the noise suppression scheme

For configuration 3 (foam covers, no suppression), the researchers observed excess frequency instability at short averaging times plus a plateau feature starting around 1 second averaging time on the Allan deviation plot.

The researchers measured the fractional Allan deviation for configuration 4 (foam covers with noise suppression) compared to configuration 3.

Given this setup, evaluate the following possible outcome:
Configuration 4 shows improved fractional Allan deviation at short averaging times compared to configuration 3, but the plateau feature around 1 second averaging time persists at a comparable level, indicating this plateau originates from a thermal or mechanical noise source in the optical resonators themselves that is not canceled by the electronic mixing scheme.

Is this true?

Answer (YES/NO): NO